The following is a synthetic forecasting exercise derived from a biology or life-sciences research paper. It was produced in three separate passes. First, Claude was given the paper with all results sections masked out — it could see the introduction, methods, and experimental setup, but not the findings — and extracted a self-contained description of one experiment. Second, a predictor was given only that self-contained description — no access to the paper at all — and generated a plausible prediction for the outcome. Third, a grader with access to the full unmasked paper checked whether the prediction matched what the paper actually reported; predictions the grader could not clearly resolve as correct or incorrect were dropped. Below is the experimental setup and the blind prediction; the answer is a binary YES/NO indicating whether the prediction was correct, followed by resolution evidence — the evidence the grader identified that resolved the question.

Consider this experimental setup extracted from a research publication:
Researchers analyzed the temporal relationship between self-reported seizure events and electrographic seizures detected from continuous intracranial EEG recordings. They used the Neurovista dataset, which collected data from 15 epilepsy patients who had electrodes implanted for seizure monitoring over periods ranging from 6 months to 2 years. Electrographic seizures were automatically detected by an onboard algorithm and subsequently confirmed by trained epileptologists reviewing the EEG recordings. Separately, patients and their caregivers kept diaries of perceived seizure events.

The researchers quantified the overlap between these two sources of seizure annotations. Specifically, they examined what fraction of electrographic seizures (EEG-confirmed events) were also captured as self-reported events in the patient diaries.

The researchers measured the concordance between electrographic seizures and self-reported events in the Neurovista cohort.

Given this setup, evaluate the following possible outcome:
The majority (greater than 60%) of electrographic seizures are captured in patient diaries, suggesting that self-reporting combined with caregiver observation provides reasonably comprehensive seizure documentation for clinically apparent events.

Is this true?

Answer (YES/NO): NO